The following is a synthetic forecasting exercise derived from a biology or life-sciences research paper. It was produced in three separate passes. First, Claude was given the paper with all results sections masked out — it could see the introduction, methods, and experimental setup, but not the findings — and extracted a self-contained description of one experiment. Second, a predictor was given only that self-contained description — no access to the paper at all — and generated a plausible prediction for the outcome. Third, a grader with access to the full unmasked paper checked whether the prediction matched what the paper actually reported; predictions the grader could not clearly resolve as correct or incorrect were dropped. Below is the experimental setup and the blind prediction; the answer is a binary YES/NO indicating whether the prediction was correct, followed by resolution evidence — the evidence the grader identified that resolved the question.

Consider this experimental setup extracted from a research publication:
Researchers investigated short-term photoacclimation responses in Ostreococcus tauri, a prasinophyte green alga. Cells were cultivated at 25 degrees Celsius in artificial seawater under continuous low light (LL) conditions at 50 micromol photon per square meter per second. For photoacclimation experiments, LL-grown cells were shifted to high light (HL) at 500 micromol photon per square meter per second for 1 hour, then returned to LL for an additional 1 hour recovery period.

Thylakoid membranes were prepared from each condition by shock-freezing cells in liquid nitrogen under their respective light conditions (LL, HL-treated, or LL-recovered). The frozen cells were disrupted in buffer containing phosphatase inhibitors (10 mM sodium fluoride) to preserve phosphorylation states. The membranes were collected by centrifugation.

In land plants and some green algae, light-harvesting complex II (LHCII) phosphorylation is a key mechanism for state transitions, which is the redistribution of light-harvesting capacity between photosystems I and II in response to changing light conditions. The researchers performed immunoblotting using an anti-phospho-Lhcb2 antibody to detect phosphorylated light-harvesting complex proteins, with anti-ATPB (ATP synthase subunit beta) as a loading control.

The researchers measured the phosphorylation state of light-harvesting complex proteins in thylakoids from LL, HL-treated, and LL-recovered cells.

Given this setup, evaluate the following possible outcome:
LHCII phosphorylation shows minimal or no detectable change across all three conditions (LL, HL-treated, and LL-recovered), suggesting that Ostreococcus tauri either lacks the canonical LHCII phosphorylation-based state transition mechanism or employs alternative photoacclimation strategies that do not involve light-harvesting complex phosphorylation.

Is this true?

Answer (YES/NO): NO